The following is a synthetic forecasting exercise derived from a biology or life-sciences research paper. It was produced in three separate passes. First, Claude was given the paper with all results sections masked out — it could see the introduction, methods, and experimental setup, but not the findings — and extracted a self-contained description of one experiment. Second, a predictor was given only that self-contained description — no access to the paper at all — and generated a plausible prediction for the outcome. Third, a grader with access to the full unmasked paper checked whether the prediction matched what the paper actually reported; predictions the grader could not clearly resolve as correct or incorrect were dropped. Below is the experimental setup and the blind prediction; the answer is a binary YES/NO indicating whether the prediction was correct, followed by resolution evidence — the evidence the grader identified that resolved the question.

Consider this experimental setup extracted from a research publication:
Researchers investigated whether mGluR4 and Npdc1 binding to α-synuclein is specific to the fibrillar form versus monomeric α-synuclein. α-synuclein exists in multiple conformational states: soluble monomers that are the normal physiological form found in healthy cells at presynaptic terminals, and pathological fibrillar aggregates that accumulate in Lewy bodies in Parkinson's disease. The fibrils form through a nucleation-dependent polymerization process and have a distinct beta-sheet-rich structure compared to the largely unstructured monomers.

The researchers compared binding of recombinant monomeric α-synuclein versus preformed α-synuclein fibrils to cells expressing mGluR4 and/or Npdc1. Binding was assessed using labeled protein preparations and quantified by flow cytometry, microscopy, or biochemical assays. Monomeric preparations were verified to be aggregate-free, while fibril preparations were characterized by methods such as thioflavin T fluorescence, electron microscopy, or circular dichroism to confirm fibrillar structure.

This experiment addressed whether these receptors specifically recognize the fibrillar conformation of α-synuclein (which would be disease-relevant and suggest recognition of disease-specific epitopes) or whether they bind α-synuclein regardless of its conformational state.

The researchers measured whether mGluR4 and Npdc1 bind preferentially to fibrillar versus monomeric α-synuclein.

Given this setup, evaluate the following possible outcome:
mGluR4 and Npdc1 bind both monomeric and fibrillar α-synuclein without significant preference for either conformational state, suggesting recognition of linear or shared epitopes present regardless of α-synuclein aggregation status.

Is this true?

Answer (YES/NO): NO